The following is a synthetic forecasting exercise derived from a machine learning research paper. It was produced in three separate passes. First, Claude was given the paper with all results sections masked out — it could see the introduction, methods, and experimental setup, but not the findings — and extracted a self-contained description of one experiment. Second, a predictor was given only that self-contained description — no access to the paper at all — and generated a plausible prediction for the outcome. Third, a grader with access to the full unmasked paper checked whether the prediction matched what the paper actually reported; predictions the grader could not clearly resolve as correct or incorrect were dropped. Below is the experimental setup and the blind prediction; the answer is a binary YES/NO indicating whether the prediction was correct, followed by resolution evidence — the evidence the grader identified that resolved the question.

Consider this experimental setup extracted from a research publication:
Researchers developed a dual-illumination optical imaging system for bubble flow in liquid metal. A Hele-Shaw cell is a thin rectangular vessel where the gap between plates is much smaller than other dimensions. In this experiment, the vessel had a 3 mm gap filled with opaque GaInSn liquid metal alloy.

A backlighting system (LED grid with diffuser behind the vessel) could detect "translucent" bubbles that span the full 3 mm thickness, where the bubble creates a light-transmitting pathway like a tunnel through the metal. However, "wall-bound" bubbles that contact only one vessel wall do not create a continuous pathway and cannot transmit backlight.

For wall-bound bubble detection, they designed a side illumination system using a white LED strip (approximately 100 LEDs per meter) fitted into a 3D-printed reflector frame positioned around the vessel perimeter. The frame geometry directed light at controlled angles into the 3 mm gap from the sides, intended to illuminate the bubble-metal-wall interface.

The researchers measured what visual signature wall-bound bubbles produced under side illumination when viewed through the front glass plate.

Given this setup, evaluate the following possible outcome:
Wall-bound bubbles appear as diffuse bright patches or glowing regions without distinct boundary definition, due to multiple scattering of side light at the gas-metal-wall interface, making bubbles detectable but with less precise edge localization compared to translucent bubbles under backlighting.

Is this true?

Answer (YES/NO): NO